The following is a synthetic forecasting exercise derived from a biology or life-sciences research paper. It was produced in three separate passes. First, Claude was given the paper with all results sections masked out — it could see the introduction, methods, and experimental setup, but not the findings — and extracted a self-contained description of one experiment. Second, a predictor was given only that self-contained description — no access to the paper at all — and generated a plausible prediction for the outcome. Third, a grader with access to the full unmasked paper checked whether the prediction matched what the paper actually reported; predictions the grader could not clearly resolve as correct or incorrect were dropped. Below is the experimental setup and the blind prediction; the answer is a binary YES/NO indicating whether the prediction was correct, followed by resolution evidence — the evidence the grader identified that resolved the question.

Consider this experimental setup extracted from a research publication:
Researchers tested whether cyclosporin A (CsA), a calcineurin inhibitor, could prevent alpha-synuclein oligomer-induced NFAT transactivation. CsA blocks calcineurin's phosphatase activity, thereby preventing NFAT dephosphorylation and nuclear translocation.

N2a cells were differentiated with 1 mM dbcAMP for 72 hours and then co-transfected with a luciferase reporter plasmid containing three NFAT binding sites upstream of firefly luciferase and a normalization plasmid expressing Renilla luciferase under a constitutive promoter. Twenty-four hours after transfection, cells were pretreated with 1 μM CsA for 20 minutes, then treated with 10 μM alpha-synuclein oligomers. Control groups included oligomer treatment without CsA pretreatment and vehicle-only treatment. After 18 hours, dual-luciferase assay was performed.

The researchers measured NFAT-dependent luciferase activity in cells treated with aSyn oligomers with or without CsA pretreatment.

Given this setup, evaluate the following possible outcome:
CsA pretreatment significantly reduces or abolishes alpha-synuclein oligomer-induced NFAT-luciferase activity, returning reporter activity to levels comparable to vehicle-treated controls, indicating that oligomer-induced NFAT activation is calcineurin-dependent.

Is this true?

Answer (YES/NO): YES